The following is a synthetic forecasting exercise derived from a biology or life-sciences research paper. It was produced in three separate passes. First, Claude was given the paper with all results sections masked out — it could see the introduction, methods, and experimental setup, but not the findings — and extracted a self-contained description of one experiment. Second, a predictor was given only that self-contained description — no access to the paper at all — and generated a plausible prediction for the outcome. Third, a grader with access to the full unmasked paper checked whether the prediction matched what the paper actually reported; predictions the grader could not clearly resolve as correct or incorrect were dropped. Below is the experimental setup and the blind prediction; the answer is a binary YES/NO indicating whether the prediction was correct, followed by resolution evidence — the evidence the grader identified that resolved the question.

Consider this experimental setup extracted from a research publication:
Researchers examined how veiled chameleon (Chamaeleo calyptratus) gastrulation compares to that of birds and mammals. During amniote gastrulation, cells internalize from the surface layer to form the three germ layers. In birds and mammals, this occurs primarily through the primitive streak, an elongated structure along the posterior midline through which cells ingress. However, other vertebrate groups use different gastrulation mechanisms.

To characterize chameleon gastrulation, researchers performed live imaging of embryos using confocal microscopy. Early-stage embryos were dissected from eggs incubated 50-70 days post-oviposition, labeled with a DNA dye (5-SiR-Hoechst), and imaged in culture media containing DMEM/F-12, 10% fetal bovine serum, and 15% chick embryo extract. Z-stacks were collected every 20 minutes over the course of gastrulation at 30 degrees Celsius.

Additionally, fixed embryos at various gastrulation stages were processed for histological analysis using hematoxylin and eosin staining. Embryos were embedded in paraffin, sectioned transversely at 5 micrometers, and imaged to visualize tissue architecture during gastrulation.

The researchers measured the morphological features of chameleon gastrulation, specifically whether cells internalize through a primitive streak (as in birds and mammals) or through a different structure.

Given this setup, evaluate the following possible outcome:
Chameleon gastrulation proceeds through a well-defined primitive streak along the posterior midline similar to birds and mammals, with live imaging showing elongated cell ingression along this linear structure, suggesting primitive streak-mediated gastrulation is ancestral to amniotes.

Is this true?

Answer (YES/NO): NO